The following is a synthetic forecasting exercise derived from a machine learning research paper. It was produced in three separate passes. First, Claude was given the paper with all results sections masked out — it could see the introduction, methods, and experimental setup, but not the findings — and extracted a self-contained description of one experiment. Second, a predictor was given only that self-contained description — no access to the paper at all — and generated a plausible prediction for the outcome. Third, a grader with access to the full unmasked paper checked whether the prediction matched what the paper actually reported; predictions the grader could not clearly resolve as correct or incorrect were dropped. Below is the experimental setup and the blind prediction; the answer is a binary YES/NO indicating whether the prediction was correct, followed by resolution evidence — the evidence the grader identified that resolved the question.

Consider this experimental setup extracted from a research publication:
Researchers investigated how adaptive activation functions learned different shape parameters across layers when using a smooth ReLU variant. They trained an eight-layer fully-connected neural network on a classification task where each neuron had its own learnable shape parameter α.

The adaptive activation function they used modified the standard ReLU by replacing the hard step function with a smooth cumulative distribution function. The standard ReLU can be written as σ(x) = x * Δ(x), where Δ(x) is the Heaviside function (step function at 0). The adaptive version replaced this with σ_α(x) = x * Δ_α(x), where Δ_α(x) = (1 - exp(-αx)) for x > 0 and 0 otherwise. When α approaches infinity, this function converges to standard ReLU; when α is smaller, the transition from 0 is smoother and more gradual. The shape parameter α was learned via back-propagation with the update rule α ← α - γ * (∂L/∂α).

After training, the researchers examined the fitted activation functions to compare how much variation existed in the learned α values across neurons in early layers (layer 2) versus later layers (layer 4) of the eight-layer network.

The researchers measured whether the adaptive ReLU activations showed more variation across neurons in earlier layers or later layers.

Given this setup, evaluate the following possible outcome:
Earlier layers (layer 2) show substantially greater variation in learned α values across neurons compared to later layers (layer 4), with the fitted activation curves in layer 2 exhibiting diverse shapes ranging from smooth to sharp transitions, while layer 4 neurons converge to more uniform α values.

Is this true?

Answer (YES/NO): YES